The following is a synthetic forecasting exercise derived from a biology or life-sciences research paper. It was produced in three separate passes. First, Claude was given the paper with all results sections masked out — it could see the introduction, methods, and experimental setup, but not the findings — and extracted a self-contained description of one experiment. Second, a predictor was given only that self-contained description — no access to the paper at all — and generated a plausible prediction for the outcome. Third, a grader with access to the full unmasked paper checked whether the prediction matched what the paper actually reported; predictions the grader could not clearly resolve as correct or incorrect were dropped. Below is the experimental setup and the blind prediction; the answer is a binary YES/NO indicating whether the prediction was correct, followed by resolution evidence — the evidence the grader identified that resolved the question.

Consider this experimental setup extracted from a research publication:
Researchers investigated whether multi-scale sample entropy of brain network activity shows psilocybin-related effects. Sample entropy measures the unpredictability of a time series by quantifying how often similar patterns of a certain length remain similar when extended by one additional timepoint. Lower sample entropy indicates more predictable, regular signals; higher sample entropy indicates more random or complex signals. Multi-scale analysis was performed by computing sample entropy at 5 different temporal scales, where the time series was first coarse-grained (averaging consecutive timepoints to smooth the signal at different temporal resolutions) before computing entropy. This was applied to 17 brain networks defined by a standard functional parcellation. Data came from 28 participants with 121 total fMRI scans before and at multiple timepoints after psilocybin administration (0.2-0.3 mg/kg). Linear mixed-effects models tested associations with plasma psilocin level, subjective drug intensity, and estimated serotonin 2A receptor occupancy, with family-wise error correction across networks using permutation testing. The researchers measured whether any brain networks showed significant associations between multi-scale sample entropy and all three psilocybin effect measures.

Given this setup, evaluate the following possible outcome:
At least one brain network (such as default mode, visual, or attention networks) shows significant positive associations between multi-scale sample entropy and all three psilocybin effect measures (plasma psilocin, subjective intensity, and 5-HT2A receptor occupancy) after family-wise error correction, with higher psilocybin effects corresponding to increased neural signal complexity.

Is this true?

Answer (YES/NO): YES